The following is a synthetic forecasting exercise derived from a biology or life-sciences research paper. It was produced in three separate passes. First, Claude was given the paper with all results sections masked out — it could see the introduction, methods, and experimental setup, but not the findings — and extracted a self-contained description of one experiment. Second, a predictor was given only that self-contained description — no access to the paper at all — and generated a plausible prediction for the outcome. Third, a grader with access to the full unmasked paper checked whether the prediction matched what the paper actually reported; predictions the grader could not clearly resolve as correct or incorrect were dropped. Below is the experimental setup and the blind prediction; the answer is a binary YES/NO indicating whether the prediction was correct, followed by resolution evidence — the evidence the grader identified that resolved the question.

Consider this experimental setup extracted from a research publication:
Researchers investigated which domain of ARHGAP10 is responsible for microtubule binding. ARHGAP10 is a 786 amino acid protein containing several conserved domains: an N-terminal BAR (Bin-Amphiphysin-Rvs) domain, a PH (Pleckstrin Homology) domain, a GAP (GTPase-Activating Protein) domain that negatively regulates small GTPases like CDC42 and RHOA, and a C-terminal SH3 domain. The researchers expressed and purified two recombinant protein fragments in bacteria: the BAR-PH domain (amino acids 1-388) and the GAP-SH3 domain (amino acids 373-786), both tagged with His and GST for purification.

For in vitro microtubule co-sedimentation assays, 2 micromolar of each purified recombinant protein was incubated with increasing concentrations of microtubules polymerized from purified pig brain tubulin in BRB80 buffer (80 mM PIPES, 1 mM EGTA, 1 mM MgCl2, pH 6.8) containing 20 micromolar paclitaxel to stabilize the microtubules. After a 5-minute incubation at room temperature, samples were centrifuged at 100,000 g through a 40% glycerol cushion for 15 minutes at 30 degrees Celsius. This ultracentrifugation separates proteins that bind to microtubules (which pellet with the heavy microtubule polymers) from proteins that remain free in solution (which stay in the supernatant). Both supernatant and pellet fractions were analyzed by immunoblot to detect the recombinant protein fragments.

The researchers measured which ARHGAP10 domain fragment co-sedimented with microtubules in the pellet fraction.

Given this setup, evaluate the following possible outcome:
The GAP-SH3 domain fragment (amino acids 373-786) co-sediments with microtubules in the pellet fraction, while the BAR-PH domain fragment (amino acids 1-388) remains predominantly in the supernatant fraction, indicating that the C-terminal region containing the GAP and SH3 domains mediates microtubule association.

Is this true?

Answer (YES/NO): NO